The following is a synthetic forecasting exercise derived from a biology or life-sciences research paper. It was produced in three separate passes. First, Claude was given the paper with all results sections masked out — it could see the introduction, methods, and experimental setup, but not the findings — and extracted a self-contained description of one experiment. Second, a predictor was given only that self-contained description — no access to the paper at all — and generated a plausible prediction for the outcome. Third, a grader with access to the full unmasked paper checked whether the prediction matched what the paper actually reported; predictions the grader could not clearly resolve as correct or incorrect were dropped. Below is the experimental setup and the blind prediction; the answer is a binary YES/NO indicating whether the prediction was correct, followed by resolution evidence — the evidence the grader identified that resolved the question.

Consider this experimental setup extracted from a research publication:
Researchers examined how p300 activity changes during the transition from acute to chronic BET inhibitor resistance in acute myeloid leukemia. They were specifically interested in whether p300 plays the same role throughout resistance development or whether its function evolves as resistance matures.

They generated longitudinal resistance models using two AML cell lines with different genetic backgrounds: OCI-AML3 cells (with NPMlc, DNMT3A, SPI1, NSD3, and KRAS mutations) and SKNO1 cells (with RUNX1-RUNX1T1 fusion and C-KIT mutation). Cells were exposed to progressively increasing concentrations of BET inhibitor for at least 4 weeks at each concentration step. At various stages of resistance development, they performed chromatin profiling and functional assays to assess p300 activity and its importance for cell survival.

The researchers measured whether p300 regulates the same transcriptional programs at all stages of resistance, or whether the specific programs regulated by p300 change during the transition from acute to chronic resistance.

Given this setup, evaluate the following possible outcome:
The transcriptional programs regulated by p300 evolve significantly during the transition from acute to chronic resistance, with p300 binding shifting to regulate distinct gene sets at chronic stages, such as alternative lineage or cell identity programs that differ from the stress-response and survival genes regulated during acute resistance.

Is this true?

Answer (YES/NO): YES